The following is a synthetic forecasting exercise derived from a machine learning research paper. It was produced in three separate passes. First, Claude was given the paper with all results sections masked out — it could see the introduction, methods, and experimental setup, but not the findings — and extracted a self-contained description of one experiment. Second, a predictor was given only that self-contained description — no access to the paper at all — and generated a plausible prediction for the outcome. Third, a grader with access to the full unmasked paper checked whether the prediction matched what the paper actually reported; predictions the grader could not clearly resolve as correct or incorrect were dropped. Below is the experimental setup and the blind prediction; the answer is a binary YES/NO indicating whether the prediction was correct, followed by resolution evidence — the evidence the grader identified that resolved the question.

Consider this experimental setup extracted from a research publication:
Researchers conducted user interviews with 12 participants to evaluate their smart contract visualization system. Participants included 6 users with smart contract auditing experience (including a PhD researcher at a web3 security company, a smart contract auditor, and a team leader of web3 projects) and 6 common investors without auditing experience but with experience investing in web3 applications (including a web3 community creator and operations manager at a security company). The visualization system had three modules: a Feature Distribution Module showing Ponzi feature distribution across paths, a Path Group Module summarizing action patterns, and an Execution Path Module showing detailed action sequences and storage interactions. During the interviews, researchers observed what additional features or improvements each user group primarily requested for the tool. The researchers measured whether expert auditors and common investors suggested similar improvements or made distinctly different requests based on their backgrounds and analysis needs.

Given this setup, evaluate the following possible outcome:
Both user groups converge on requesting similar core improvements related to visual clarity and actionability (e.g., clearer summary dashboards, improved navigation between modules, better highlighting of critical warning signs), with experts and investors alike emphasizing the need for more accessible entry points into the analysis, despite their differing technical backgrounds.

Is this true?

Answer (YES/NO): NO